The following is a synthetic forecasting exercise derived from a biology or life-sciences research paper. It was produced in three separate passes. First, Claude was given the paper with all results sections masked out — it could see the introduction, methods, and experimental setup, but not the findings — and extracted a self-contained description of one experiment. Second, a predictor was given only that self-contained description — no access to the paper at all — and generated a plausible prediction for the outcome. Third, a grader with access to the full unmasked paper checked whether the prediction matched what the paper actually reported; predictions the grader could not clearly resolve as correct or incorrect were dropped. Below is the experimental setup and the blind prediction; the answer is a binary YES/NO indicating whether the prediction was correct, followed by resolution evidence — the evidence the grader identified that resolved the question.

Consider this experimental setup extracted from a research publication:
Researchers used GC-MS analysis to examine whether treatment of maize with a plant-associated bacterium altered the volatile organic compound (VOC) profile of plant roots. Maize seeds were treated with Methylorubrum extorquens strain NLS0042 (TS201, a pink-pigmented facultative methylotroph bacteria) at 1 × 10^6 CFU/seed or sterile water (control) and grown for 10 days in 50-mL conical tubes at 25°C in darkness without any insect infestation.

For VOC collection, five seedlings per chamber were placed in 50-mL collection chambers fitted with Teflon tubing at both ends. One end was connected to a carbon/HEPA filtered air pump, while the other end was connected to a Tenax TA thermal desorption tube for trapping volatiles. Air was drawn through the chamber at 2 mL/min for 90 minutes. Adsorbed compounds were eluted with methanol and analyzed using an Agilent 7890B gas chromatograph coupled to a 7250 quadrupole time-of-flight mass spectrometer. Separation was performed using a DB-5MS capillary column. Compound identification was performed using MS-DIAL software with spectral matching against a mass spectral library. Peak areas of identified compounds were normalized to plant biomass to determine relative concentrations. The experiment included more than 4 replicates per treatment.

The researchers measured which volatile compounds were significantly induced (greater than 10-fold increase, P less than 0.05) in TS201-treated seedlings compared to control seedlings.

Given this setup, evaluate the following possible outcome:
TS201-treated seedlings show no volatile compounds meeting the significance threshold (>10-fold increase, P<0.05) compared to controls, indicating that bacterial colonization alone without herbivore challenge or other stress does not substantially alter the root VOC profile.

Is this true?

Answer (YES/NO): NO